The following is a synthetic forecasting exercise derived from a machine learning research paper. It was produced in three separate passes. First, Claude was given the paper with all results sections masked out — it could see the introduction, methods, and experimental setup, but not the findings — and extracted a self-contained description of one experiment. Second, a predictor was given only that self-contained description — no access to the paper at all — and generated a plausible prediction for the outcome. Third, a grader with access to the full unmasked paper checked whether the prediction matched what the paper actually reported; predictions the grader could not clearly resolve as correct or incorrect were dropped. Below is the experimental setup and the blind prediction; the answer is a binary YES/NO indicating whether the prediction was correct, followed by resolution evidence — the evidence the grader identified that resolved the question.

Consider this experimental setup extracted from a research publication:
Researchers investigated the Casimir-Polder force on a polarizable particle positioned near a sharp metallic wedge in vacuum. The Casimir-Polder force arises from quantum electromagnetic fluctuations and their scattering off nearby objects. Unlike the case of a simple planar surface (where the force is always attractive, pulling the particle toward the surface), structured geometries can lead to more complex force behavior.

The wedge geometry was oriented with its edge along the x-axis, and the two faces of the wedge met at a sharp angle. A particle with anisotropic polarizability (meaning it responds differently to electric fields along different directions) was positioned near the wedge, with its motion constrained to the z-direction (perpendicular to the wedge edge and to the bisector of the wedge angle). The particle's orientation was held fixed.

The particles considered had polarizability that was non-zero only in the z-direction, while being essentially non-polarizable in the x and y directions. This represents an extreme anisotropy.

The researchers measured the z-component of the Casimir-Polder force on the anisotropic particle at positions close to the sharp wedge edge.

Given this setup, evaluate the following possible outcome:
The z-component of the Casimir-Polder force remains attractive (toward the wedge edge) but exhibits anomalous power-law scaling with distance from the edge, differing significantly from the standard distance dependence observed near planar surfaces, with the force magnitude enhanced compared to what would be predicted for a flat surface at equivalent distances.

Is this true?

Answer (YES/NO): NO